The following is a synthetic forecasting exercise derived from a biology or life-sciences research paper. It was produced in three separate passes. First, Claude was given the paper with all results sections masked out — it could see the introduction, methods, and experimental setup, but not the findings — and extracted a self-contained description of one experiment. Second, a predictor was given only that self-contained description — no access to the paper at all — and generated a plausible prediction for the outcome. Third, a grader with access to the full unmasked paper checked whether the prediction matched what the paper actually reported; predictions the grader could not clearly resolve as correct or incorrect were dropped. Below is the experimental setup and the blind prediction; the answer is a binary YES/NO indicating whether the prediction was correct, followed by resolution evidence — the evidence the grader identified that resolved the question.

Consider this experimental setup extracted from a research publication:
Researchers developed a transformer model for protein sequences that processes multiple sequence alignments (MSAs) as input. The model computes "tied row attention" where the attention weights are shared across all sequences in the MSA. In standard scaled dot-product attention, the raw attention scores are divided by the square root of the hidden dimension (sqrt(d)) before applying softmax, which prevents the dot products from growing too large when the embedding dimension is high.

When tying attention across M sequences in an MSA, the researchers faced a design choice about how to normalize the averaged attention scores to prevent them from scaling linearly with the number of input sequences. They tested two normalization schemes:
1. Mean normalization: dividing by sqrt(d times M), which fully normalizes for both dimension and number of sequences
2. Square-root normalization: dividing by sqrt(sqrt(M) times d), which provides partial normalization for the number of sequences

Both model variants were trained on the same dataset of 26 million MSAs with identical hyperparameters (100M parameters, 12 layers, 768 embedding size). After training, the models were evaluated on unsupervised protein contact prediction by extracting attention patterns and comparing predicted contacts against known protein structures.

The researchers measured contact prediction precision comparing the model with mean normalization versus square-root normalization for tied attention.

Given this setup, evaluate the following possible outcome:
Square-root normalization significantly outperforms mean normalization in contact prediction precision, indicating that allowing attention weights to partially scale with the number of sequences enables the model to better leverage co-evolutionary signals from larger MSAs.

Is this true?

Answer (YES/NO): YES